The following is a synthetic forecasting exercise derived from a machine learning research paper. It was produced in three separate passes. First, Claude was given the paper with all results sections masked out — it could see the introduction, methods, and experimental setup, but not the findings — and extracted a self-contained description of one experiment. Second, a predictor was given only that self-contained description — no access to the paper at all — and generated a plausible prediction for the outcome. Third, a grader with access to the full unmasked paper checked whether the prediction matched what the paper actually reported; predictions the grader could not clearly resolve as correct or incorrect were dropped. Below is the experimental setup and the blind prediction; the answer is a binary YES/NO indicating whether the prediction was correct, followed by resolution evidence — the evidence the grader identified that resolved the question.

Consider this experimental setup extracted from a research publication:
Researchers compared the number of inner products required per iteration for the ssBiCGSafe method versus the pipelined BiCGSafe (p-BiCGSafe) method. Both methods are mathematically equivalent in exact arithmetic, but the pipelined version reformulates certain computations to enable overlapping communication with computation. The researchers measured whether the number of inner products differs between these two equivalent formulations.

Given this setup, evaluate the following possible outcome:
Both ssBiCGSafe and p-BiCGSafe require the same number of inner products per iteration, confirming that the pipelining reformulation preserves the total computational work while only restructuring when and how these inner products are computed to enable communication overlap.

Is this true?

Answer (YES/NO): NO